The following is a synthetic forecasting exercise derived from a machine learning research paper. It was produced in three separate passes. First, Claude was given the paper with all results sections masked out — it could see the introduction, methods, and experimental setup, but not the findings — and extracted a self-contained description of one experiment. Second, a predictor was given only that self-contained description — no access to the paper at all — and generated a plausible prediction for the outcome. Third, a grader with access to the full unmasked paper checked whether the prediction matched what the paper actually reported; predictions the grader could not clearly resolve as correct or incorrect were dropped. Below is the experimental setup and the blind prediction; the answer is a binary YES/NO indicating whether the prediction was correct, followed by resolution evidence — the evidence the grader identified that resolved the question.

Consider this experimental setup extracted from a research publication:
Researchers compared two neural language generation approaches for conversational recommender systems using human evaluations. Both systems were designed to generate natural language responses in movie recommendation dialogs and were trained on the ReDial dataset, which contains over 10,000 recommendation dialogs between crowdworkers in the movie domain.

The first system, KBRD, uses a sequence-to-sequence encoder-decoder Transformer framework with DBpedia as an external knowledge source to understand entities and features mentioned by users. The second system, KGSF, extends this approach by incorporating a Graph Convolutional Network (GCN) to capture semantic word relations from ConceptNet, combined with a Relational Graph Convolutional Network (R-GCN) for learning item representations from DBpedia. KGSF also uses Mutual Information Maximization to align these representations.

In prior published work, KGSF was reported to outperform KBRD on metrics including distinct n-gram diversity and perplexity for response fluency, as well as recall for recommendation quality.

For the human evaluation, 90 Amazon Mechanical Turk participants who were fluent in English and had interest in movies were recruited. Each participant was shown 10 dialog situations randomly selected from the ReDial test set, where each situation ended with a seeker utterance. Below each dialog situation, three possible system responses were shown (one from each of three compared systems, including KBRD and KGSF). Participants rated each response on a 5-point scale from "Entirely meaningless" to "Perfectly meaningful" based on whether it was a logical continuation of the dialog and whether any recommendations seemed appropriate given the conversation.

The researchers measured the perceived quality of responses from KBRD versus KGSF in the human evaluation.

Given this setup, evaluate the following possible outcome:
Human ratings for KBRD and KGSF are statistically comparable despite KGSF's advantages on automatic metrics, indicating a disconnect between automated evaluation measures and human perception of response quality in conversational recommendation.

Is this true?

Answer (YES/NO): NO